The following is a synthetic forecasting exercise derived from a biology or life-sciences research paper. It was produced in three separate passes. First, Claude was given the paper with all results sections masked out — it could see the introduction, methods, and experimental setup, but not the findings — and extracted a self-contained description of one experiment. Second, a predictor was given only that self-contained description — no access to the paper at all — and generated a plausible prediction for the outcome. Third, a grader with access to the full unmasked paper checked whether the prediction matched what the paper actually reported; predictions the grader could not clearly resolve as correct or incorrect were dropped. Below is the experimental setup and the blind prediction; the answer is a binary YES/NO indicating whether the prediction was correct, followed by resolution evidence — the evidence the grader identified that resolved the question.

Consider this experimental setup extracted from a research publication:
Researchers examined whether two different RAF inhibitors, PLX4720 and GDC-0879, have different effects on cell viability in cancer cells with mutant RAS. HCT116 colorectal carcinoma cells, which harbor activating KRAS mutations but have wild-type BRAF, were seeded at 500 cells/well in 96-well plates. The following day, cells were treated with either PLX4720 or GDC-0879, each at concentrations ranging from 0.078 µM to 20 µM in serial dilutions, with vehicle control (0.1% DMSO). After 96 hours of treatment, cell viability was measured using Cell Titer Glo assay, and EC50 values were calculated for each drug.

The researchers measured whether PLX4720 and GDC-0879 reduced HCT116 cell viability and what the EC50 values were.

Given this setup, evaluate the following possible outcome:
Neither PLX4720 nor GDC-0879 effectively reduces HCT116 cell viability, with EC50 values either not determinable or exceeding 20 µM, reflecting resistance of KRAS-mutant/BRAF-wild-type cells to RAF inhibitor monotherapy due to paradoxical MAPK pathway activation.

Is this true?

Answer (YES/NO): YES